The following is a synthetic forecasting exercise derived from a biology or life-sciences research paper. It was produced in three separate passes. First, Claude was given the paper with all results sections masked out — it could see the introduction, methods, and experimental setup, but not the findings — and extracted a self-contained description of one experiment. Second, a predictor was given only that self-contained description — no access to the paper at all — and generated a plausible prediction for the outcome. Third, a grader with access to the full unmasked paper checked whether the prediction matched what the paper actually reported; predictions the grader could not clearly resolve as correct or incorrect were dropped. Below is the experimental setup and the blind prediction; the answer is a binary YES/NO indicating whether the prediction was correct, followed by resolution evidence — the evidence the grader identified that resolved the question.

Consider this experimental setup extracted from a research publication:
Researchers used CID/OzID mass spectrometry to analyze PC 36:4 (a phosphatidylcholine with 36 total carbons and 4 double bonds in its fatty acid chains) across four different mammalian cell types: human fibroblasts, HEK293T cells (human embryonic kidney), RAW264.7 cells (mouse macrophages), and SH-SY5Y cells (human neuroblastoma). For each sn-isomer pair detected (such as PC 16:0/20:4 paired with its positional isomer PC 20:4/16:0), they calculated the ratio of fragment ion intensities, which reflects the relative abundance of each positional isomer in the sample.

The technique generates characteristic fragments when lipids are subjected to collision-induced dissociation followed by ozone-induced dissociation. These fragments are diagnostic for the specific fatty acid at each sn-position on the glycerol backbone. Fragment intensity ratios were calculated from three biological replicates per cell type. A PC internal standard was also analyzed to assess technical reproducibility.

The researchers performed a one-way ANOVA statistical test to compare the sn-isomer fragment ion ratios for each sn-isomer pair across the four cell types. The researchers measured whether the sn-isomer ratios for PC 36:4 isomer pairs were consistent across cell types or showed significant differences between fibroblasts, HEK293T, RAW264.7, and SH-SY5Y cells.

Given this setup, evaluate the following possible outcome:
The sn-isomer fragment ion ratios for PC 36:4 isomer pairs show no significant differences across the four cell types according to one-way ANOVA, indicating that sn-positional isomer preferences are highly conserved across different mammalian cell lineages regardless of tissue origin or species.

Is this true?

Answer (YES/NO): NO